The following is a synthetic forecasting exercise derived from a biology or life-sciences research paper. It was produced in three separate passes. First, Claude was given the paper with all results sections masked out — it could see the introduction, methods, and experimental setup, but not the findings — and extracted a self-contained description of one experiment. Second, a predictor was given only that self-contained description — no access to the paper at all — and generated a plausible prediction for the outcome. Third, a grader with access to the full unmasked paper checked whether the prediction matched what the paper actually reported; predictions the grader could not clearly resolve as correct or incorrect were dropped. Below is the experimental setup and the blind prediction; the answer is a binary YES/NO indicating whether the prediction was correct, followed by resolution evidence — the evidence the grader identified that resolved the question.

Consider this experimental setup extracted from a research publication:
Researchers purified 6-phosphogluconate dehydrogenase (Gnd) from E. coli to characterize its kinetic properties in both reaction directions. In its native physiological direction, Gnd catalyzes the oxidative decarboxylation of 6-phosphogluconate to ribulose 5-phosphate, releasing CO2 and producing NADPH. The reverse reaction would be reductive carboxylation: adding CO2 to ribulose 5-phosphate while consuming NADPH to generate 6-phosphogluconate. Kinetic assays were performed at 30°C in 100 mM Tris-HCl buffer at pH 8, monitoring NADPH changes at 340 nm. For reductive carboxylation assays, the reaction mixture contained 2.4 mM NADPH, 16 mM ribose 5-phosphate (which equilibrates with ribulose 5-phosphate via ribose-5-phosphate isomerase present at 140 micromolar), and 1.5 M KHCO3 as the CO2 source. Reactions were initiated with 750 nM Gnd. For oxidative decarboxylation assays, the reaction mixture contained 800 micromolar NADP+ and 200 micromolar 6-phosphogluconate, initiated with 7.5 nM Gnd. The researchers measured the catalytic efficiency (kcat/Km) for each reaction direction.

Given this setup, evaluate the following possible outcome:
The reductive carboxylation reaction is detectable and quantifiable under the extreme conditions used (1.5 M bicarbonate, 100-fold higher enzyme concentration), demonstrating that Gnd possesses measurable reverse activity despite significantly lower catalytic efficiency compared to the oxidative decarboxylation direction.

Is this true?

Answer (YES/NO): YES